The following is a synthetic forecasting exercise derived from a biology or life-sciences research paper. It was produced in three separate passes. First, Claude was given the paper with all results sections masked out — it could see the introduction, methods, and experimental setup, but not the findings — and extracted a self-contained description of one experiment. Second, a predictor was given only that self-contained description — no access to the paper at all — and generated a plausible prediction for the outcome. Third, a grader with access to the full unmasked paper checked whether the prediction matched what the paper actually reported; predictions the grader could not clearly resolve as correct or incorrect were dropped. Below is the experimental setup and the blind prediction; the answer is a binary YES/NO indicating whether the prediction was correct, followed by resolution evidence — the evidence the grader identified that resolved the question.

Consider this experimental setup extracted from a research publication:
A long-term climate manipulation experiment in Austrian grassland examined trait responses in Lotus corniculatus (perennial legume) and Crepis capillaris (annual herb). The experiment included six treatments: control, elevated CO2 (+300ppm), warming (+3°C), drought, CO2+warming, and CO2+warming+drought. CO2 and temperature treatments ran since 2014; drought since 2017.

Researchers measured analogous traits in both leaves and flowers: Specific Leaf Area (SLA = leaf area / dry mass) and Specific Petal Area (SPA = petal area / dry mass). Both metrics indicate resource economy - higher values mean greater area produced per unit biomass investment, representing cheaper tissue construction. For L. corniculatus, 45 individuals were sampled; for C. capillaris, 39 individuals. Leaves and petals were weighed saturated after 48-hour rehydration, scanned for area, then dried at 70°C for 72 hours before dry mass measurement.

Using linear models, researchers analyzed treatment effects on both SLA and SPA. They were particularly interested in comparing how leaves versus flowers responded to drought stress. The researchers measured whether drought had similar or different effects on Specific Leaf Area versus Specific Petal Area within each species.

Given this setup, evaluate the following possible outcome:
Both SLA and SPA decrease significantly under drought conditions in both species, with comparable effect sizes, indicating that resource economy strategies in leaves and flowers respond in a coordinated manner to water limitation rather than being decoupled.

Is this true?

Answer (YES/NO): NO